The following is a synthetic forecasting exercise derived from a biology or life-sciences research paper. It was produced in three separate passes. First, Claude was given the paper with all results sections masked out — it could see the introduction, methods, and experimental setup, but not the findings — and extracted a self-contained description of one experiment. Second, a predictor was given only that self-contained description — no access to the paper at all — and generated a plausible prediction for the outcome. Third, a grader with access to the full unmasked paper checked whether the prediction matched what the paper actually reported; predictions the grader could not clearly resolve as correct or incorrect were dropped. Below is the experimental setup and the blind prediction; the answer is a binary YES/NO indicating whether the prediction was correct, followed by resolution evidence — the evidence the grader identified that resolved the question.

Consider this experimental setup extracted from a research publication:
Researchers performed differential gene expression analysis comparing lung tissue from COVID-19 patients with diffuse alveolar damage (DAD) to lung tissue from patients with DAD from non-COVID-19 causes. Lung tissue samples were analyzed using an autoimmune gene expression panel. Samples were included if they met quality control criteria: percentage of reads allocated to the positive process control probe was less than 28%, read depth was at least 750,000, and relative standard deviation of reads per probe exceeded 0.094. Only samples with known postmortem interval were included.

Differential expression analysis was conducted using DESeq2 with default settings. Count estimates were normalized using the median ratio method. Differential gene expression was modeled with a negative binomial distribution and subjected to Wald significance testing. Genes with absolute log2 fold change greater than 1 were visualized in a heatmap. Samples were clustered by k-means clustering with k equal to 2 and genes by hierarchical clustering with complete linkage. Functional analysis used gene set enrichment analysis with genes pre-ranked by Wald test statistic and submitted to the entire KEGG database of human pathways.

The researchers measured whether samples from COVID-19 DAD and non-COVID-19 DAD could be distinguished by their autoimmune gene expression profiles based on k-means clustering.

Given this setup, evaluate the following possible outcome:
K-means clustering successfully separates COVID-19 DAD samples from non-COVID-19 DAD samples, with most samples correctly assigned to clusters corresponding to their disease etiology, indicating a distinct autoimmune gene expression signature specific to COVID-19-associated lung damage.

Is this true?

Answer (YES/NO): YES